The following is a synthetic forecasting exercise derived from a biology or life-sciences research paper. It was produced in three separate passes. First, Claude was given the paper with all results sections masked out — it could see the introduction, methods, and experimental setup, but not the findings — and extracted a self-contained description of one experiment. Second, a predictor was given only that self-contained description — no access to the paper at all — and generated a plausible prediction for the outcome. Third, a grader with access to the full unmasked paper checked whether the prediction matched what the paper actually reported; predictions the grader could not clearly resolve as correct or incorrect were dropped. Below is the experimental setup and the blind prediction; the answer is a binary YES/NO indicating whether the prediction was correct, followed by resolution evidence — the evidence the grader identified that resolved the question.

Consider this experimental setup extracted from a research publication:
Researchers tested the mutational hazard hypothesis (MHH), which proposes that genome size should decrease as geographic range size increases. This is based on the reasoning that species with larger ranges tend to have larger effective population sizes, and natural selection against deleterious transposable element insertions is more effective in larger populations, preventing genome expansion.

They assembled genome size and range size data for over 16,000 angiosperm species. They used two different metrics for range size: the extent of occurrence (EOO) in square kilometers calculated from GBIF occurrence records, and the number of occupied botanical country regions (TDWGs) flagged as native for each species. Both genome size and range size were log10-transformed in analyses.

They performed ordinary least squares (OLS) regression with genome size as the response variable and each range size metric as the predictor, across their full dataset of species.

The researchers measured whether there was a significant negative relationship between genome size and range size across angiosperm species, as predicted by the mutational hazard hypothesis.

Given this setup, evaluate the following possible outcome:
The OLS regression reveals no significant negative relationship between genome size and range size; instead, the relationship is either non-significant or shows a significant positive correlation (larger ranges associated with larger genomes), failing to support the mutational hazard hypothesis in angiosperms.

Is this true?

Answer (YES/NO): NO